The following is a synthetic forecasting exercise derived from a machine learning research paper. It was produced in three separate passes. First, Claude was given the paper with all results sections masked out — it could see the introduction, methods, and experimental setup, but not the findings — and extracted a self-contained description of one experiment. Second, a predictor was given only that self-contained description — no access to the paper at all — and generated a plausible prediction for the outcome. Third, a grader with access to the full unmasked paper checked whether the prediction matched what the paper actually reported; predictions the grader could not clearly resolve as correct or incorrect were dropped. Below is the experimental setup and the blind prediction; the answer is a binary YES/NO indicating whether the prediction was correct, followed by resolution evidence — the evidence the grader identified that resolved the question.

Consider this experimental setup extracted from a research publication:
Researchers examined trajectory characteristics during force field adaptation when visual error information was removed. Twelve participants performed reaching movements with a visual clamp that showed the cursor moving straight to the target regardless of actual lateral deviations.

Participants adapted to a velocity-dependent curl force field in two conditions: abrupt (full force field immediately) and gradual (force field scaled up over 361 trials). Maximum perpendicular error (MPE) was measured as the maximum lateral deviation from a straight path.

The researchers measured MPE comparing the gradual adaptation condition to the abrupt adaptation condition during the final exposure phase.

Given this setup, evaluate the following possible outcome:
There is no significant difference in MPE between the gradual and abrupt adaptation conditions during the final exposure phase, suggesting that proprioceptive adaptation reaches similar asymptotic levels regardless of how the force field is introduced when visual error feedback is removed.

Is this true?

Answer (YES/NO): YES